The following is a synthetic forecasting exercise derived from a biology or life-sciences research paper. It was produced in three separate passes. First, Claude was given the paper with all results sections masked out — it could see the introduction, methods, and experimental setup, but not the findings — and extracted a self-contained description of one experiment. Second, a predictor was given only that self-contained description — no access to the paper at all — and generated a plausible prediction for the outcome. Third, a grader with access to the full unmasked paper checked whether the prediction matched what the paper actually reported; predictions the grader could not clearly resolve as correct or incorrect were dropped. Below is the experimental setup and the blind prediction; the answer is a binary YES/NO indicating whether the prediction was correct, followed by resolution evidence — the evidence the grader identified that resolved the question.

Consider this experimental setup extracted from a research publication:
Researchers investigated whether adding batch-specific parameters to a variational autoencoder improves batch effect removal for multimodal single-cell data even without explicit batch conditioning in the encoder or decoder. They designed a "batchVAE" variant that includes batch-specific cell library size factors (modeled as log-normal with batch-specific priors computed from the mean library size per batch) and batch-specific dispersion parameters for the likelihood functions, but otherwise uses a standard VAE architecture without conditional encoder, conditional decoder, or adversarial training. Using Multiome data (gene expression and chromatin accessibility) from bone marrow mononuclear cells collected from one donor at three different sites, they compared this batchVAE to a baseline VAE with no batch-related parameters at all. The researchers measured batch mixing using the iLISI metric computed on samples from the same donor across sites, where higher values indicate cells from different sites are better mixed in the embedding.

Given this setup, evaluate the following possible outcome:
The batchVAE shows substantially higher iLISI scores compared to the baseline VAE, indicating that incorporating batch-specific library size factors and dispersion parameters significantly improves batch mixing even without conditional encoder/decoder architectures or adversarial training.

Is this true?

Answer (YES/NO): NO